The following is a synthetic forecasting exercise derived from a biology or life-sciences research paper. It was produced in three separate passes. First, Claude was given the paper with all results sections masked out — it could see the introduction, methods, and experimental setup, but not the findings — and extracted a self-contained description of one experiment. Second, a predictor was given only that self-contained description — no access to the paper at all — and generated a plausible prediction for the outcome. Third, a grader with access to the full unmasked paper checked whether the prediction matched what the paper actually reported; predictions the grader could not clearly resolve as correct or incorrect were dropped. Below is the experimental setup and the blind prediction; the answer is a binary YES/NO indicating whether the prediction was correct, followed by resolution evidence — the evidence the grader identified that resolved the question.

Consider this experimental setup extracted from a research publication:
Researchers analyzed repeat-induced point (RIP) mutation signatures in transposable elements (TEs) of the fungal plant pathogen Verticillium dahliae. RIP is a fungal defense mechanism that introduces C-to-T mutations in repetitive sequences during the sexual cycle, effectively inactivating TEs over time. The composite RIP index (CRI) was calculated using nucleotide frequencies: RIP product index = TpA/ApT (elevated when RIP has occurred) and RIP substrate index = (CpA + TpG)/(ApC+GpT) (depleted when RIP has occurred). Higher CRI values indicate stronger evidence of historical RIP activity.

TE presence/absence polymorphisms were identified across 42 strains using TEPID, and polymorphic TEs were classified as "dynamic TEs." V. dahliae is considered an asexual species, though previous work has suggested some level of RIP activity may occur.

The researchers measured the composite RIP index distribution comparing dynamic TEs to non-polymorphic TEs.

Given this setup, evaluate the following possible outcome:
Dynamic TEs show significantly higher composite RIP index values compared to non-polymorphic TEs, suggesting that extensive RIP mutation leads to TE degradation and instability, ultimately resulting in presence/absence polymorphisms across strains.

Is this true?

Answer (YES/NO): NO